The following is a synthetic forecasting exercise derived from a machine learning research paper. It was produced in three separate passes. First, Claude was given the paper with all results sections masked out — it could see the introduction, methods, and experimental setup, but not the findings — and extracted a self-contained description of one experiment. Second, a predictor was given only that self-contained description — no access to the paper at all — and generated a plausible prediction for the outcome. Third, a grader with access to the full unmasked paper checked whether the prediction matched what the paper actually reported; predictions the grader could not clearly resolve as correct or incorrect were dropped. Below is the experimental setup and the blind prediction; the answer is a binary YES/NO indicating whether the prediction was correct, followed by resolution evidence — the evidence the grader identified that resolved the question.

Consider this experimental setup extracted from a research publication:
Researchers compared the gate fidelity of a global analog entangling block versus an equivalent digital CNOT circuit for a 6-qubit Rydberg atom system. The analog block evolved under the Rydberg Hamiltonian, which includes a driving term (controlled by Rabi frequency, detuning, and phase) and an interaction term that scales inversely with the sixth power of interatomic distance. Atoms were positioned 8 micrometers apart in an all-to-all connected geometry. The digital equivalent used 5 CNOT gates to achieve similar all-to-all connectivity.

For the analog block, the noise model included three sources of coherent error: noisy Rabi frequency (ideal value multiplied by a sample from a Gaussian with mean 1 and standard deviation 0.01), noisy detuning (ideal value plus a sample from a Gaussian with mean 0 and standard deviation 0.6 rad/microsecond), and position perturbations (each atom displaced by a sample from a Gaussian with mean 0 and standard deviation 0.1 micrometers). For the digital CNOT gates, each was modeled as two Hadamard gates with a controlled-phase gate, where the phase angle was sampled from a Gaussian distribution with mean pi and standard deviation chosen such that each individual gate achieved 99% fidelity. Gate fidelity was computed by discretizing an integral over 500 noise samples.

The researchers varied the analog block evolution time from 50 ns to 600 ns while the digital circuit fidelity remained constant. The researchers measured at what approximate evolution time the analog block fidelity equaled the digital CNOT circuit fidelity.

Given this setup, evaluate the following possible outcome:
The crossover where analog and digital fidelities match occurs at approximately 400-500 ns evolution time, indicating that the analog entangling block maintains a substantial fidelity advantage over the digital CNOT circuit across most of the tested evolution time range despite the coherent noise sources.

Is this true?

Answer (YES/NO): YES